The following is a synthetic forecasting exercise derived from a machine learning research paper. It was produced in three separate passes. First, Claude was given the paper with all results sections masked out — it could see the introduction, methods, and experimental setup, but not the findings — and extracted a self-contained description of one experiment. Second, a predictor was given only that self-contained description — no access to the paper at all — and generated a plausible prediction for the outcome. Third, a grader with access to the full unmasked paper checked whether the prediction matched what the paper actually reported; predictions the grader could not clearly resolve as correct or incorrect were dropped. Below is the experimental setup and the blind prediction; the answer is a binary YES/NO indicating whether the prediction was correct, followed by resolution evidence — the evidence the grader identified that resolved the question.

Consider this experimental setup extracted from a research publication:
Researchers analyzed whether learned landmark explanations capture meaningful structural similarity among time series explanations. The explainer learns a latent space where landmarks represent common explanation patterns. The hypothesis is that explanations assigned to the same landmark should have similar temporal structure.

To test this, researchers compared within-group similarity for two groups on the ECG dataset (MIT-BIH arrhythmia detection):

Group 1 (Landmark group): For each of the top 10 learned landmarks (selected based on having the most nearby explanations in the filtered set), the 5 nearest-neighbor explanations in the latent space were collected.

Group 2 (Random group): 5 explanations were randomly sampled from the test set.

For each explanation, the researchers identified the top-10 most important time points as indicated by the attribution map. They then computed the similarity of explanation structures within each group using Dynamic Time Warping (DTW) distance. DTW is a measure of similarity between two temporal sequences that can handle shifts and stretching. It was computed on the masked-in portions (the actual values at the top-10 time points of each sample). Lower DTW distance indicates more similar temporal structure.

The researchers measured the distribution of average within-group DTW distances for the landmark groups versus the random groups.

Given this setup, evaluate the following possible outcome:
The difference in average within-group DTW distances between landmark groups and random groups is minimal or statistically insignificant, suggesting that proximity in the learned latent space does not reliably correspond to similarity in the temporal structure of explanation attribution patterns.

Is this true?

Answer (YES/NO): NO